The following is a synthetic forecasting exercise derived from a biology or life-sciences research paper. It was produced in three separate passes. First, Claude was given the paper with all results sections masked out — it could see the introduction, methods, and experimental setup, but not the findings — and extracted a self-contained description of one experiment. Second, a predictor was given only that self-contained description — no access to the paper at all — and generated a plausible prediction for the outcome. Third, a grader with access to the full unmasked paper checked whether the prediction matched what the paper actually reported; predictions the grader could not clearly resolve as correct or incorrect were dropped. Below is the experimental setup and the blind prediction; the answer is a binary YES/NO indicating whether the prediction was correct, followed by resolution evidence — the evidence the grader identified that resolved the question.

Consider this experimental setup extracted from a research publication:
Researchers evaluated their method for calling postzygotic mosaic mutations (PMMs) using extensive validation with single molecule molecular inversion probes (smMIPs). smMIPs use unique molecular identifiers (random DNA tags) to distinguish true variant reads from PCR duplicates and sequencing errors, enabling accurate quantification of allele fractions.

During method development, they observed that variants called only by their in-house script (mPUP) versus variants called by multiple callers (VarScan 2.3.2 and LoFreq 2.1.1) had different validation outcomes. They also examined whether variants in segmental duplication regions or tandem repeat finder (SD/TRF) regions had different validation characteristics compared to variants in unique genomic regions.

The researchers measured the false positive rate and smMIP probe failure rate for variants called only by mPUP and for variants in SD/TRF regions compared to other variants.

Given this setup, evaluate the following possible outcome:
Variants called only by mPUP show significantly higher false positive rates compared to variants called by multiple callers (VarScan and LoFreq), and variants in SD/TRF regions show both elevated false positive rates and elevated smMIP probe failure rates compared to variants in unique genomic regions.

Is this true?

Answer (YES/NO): YES